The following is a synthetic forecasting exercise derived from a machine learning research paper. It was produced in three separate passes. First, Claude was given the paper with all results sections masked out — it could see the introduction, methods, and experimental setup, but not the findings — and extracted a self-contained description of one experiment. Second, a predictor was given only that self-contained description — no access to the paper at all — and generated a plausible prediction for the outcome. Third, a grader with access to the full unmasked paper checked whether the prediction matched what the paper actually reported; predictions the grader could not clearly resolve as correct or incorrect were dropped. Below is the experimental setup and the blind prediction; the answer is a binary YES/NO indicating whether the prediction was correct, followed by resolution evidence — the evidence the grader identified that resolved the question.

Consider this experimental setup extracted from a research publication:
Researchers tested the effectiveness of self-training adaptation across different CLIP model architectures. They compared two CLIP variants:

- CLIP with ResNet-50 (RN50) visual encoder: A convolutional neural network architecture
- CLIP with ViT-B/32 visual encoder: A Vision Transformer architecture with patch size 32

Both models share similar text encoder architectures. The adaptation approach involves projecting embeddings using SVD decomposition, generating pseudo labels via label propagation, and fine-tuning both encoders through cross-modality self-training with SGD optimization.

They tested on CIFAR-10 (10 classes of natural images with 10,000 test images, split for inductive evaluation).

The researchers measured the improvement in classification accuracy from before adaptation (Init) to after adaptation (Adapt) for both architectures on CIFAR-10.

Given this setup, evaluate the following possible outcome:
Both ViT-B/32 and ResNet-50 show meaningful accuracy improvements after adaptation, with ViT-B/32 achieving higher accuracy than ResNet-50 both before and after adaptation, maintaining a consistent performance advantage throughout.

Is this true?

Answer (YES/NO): YES